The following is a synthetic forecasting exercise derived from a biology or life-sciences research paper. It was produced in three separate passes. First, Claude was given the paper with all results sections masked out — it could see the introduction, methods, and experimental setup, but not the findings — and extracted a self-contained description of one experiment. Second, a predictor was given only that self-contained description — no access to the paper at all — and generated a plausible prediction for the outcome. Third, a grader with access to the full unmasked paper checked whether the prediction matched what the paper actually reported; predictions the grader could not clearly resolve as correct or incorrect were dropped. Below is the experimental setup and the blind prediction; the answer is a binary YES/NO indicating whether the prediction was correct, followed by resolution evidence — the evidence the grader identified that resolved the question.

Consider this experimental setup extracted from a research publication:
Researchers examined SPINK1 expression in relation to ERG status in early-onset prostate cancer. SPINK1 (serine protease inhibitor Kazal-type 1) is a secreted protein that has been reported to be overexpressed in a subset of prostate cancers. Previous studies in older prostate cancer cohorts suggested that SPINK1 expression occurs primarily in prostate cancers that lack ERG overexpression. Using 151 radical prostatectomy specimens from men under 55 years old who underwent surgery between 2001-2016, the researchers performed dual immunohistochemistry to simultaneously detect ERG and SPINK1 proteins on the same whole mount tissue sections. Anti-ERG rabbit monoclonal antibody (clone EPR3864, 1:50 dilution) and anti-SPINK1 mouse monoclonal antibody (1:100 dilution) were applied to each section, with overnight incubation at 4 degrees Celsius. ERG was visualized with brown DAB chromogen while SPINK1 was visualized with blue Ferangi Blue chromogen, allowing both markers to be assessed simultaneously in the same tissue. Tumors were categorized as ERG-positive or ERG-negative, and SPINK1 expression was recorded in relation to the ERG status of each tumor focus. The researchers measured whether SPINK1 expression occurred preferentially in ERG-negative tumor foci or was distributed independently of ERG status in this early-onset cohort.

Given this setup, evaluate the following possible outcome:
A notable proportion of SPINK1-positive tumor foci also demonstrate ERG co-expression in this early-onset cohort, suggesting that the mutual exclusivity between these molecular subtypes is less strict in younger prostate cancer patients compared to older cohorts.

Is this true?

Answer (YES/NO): NO